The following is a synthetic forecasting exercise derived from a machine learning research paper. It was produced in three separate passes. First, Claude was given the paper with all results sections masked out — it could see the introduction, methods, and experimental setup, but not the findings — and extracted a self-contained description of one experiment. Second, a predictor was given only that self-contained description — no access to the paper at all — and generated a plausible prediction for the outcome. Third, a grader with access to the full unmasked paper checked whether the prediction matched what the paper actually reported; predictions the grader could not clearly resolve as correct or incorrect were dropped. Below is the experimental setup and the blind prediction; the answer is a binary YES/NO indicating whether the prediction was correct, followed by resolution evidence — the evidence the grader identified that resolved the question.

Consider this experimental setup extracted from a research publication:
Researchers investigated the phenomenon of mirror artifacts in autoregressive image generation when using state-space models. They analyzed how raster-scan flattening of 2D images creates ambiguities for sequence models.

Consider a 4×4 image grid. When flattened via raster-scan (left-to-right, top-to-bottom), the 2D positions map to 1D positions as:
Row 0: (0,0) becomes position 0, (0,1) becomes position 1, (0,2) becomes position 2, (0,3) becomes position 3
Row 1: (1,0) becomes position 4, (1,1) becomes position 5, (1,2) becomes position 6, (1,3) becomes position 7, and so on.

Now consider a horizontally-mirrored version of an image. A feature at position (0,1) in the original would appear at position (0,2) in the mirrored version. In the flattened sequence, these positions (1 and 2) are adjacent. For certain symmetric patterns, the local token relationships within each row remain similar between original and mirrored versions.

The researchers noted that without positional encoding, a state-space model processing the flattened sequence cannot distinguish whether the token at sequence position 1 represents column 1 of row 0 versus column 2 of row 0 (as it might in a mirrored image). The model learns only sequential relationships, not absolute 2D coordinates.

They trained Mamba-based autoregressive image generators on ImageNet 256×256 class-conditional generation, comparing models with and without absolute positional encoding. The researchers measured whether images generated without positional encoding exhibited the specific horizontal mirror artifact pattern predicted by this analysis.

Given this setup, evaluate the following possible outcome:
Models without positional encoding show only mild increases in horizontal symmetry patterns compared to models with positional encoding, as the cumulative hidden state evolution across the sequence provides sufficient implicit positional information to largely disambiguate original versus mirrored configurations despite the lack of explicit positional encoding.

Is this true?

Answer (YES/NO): NO